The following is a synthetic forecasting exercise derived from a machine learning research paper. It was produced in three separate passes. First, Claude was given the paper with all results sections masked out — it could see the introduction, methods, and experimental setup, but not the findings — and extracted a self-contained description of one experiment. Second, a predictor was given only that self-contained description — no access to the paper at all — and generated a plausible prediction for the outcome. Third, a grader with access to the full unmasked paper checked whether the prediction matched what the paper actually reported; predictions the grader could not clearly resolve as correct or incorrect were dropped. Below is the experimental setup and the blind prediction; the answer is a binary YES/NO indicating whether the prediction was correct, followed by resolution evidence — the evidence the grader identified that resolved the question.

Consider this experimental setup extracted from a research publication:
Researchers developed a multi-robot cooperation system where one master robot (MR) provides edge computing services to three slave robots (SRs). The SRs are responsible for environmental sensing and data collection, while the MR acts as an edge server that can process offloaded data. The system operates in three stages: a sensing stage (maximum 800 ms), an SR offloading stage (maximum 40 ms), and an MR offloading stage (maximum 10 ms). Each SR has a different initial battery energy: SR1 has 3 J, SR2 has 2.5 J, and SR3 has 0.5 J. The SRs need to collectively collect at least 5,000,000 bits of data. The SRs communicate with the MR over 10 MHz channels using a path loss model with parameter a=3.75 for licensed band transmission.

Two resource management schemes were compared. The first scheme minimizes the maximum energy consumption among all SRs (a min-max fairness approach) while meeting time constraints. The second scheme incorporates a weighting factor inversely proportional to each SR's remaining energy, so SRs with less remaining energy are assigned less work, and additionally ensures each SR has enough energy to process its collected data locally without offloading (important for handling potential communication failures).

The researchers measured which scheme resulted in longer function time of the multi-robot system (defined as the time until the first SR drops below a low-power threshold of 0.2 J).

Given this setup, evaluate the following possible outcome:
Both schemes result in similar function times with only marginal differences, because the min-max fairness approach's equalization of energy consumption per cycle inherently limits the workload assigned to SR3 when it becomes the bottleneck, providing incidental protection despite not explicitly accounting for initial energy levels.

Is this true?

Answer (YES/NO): NO